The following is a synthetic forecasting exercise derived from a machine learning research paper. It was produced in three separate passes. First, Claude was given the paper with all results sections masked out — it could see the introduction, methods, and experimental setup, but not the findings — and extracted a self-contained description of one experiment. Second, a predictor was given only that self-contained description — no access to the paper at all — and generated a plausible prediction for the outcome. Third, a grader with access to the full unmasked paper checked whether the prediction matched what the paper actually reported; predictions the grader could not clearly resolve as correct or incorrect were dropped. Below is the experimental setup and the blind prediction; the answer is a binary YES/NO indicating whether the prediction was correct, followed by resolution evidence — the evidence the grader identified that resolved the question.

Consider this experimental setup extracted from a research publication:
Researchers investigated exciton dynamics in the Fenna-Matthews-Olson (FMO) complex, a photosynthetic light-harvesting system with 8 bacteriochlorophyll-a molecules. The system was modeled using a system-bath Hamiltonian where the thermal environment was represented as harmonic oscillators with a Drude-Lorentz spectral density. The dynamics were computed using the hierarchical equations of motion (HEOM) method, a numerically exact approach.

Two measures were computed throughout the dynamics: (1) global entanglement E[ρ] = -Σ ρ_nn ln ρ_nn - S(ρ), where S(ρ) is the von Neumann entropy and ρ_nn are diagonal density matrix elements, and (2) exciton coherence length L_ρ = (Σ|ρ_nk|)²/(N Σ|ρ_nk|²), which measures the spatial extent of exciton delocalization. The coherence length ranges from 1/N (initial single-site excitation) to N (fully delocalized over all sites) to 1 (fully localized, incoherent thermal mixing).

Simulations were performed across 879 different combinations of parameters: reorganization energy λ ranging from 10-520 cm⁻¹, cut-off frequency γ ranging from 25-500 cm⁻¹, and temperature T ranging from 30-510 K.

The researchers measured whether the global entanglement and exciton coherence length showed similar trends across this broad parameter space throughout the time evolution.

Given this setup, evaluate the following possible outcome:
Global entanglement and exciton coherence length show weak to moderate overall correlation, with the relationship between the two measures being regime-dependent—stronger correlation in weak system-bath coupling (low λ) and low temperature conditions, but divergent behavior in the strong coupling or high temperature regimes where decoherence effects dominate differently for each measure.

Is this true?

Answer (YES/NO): YES